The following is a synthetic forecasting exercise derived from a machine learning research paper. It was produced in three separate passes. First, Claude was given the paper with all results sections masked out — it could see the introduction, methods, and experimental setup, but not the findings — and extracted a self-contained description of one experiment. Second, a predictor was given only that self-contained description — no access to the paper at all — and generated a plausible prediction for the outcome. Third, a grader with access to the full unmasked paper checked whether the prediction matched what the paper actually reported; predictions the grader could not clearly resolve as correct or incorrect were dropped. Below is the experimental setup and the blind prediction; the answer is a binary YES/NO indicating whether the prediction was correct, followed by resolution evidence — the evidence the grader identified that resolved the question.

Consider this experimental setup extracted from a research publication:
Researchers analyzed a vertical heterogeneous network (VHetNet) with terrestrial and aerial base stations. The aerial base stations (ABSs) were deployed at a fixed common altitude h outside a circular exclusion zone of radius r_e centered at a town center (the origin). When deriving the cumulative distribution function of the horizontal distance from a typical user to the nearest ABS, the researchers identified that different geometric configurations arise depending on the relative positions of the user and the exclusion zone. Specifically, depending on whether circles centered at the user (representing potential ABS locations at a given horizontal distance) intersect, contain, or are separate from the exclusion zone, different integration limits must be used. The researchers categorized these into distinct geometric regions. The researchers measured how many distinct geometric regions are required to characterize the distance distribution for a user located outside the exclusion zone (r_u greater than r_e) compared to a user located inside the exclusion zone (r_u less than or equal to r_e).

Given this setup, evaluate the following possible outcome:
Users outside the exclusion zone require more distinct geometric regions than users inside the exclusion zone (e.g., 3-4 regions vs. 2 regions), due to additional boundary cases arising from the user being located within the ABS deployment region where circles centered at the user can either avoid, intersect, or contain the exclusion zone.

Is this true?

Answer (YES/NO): NO